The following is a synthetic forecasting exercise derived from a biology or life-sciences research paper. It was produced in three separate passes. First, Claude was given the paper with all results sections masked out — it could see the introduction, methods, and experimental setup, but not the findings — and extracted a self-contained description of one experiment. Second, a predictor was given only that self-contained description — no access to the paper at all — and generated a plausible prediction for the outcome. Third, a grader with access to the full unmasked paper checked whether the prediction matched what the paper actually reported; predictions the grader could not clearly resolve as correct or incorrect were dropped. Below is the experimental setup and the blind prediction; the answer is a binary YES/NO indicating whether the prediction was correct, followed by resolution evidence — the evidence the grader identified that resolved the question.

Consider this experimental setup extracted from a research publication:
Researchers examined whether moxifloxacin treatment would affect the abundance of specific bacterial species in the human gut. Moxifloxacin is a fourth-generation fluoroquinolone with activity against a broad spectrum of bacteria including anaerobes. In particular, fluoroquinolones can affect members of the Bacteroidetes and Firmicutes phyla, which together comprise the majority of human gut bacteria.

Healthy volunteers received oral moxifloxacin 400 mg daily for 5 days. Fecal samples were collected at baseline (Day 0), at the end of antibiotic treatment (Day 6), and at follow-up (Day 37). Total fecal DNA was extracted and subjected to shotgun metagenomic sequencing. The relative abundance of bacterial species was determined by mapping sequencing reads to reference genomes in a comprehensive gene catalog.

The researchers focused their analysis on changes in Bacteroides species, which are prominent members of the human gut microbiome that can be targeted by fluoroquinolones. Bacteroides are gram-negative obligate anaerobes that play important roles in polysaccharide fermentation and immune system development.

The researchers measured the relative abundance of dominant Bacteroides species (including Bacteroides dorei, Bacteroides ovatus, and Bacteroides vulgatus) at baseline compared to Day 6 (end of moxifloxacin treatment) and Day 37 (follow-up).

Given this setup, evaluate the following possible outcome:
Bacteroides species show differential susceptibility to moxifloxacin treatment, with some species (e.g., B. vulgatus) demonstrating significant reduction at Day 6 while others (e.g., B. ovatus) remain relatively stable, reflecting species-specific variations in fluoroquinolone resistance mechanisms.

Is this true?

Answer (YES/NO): NO